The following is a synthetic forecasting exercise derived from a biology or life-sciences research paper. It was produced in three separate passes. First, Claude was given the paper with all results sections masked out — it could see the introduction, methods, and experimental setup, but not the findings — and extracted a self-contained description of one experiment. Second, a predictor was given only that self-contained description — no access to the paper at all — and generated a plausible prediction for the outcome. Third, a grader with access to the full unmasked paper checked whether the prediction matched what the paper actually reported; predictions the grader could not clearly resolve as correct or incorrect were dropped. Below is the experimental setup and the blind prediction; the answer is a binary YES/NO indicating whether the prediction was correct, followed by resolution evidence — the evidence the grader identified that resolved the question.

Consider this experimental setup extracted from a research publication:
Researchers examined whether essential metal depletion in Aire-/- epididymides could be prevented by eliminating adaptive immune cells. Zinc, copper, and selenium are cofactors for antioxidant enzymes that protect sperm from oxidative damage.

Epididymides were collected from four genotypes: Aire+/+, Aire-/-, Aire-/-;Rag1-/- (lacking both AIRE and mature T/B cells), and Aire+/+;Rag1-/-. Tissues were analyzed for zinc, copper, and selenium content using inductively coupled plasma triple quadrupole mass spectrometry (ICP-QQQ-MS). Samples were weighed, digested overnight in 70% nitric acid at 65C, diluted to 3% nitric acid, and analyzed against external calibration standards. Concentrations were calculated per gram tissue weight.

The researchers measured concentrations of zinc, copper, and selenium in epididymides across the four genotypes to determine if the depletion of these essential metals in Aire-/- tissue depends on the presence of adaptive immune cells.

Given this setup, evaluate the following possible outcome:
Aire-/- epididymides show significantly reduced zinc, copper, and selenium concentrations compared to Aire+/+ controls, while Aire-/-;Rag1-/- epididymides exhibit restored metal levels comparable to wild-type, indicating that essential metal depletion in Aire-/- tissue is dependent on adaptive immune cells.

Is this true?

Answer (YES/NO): YES